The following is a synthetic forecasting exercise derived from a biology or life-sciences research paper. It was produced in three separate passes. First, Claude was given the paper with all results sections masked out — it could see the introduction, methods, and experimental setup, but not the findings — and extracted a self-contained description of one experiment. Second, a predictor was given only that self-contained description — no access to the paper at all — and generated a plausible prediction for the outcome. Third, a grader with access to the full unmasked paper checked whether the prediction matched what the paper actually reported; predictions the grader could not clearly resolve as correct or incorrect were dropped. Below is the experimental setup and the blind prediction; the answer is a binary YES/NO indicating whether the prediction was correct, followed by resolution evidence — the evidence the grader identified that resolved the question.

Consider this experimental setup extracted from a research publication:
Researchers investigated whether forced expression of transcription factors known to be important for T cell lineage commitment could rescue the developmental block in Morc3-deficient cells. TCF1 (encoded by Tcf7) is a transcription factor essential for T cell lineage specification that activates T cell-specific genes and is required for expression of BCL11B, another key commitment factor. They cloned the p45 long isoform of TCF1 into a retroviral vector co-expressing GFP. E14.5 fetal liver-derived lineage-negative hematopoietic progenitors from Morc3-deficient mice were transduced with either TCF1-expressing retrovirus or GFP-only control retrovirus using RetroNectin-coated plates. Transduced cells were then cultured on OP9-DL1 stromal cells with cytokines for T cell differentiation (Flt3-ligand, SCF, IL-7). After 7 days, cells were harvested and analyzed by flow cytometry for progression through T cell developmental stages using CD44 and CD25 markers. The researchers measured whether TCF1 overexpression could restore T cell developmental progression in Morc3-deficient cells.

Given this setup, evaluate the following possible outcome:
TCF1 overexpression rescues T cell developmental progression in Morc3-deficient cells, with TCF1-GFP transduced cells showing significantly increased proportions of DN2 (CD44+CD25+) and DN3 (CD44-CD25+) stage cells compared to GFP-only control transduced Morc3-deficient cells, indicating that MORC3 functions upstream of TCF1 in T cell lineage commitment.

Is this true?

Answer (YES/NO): YES